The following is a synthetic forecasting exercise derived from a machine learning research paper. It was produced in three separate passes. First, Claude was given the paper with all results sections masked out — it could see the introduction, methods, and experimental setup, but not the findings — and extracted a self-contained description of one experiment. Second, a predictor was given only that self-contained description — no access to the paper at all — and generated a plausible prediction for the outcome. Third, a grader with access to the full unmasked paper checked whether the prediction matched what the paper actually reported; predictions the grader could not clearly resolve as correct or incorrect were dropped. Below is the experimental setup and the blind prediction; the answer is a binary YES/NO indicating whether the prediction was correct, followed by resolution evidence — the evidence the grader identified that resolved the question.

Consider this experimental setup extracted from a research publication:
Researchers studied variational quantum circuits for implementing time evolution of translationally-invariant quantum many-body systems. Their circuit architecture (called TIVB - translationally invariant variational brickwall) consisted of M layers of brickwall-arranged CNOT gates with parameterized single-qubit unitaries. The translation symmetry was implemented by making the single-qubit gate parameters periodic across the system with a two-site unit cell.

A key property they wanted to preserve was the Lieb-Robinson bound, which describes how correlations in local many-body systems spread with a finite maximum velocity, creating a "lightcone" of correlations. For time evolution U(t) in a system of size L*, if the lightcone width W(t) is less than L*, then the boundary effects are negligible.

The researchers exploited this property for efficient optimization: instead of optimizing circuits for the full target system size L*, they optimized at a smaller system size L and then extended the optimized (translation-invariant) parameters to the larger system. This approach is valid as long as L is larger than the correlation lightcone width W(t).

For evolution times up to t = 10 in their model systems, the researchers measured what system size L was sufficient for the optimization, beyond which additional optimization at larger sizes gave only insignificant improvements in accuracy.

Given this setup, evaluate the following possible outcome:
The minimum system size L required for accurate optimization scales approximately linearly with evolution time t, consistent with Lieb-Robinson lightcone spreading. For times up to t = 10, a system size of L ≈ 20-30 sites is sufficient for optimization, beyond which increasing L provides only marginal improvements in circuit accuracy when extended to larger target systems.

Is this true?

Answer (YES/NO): NO